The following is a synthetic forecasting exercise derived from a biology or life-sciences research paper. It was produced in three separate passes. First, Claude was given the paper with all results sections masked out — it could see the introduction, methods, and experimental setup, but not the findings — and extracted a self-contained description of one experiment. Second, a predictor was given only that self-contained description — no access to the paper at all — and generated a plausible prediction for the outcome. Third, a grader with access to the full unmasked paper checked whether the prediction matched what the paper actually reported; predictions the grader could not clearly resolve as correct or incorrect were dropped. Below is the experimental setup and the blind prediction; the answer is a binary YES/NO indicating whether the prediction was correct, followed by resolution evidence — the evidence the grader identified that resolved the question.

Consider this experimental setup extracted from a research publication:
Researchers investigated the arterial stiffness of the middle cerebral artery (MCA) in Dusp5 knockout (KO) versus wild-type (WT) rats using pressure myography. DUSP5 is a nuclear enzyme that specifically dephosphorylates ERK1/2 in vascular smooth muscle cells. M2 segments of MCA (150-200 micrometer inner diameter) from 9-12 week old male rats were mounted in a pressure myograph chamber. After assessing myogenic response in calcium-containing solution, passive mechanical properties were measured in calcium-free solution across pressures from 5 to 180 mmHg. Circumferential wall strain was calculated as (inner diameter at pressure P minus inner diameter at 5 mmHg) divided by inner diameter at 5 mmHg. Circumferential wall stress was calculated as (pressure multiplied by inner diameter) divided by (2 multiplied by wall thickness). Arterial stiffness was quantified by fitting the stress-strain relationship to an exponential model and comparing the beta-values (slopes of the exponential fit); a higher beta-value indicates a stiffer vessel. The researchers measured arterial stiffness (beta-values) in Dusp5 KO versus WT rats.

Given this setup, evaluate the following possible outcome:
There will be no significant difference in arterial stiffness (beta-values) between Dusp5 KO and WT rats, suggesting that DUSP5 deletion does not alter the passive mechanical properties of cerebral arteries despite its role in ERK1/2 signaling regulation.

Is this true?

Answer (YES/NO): YES